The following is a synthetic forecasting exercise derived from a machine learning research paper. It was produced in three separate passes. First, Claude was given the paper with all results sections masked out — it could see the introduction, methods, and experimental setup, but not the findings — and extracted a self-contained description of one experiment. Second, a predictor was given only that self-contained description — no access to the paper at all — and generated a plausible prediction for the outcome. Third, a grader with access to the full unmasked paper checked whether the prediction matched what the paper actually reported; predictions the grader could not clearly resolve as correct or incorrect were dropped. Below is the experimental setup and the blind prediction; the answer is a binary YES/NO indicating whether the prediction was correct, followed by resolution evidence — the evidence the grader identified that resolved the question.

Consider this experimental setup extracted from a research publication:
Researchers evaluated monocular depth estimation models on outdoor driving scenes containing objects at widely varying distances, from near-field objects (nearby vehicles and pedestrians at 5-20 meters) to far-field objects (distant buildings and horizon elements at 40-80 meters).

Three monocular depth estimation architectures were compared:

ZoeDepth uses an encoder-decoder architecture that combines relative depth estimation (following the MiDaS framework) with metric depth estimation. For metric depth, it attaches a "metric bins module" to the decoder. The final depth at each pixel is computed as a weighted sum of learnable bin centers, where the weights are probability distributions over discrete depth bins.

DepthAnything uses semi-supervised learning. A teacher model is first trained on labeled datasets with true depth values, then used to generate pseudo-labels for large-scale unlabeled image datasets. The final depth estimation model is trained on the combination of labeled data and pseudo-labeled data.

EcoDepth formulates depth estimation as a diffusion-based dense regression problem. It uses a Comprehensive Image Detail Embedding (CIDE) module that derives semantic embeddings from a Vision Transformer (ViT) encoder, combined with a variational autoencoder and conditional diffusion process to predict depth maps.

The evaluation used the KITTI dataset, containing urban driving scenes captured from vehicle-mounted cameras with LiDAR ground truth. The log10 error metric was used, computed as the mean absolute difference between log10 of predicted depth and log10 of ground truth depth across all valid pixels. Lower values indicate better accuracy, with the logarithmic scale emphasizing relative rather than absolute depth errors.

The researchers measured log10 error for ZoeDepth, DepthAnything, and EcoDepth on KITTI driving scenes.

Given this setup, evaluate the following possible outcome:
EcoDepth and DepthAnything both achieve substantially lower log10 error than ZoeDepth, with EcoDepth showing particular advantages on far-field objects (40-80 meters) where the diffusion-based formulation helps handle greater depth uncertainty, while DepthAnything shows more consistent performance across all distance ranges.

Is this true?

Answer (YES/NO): NO